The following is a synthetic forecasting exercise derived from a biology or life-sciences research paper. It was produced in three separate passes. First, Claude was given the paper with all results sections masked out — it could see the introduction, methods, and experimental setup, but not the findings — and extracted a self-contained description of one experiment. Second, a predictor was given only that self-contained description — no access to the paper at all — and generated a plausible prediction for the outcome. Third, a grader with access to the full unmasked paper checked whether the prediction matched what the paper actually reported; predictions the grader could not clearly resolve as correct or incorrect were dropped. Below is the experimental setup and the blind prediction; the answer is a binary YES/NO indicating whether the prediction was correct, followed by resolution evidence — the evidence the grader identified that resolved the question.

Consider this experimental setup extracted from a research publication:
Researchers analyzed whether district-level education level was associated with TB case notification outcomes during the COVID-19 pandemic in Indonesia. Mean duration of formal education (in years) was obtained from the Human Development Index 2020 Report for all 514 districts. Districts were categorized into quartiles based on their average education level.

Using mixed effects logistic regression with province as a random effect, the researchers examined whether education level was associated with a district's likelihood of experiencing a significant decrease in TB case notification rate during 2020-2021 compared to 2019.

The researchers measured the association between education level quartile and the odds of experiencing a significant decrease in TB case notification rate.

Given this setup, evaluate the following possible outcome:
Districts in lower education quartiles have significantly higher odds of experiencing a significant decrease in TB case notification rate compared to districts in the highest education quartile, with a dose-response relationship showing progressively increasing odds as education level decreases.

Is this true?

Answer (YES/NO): NO